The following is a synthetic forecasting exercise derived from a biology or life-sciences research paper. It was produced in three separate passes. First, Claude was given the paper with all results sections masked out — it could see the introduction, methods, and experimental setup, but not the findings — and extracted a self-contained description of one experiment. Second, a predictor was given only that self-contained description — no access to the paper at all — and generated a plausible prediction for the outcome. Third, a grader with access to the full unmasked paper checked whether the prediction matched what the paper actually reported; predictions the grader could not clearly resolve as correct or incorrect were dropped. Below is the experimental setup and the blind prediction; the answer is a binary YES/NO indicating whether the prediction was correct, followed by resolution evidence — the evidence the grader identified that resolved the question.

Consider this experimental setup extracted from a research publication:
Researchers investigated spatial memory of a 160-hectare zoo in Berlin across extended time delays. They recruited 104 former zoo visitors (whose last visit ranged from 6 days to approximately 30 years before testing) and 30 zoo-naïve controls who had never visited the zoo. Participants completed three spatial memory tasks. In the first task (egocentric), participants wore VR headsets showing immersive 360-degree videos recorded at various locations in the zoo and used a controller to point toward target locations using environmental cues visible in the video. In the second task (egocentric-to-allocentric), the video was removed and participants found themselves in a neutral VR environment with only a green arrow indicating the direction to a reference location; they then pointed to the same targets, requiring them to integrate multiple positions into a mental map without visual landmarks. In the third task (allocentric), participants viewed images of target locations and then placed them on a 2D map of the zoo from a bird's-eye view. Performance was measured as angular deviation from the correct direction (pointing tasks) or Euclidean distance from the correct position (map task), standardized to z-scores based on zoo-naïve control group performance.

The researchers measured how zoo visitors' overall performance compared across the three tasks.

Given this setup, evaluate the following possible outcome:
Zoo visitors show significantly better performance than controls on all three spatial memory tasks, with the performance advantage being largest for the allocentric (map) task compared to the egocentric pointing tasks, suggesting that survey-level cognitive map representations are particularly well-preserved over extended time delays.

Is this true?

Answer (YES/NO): YES